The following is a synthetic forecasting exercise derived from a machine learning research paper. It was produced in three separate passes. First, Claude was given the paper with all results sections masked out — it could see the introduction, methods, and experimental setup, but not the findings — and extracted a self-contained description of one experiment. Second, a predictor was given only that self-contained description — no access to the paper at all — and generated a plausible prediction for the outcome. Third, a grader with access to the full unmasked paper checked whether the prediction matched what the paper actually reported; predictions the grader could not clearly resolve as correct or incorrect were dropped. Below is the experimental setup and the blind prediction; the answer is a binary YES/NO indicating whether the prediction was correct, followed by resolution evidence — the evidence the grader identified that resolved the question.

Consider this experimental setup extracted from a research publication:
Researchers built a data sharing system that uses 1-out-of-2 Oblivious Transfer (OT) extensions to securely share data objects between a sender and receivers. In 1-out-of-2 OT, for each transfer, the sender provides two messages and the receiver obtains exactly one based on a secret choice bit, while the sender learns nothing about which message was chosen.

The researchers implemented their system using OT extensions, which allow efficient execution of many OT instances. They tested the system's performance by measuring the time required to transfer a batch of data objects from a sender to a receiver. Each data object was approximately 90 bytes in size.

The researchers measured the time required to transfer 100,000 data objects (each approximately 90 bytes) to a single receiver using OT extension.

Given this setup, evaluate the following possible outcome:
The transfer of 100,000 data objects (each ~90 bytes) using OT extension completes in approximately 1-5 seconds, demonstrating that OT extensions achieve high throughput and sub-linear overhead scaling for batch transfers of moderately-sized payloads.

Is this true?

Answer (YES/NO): NO